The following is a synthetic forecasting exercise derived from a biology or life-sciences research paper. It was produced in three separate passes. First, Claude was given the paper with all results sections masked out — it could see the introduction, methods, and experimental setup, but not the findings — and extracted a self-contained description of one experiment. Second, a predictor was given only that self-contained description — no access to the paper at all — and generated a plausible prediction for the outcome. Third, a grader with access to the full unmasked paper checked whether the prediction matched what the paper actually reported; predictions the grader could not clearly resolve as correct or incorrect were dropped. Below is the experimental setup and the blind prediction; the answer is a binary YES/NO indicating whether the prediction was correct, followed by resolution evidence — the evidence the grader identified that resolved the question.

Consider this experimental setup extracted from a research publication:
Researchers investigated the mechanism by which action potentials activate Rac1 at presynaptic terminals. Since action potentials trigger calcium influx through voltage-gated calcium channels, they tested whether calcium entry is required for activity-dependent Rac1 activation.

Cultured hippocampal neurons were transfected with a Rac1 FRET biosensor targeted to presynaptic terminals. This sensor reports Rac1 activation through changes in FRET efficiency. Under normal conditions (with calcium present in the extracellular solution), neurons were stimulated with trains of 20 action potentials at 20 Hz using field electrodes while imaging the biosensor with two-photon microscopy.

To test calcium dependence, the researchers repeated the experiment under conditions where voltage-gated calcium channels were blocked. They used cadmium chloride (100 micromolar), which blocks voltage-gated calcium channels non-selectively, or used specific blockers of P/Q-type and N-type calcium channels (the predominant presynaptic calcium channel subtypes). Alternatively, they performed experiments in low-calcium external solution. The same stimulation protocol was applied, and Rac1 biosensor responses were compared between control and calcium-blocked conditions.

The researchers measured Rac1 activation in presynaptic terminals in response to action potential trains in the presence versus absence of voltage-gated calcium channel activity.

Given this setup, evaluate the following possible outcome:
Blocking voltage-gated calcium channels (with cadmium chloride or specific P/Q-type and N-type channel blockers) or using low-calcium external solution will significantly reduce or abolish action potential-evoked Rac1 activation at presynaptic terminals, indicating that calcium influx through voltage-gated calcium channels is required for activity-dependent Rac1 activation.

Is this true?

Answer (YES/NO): YES